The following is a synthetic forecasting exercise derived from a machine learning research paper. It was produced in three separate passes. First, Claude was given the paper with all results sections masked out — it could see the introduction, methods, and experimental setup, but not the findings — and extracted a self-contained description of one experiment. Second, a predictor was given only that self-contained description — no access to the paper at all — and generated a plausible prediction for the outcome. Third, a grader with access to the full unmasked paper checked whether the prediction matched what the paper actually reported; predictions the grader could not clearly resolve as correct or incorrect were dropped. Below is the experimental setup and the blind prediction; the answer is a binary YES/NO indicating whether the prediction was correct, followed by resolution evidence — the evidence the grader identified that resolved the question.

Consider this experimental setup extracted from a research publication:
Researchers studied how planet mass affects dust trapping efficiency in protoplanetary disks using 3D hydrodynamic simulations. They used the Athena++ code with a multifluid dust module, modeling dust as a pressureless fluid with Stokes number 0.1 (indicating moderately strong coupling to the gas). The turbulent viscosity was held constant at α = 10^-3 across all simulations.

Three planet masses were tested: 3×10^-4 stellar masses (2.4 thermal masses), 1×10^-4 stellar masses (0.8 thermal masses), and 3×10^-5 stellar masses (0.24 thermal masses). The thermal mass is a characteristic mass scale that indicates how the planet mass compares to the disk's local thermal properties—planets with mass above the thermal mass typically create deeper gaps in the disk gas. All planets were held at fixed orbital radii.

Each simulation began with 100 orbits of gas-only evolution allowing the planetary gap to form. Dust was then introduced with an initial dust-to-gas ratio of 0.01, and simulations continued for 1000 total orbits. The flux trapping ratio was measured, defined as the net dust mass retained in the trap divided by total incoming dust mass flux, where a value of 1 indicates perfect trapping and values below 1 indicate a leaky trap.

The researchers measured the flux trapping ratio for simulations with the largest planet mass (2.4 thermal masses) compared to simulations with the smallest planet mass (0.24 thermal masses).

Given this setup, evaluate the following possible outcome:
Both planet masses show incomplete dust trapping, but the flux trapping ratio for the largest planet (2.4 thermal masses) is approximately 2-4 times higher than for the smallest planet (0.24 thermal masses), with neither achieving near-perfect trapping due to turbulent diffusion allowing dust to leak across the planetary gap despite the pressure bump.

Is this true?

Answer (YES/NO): NO